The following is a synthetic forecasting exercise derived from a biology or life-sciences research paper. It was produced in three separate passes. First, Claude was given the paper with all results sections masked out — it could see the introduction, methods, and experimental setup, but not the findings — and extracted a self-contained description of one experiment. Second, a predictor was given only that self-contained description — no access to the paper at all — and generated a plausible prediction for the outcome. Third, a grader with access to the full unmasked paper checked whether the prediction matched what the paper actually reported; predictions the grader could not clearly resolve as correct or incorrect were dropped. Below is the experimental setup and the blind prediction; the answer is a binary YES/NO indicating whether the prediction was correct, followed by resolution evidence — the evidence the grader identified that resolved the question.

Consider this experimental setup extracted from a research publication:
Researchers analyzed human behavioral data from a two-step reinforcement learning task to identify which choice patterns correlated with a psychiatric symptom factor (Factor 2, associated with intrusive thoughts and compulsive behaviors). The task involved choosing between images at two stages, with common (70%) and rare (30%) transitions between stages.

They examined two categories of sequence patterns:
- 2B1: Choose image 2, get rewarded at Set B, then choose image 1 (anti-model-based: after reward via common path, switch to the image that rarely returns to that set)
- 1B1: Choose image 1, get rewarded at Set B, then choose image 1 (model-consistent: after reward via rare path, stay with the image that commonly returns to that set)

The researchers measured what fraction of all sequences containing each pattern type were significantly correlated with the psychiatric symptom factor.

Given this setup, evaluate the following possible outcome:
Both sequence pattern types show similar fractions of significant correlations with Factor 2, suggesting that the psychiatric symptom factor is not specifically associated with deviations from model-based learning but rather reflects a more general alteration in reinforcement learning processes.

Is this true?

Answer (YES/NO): NO